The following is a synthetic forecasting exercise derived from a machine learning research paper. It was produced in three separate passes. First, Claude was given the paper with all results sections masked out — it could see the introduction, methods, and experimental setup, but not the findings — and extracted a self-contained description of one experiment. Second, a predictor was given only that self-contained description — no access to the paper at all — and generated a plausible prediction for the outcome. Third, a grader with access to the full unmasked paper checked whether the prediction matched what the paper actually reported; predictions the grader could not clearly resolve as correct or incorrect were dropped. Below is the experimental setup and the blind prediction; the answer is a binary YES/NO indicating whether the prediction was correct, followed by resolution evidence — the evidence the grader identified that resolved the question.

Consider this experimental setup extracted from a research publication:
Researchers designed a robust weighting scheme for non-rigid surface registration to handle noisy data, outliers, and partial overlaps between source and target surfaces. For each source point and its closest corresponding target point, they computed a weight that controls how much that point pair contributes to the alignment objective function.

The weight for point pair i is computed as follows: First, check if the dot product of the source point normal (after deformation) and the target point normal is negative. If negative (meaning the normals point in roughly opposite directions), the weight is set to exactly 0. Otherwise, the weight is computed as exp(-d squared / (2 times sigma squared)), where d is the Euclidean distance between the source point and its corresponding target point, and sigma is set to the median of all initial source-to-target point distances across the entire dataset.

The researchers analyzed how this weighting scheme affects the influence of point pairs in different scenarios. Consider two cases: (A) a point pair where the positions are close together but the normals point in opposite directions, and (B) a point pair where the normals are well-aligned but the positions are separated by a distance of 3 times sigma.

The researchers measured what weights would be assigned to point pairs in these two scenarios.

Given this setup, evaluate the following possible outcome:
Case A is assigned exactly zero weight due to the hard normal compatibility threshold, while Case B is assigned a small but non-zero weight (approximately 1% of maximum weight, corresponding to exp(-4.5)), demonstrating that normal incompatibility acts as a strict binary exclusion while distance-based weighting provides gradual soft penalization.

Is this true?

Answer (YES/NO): YES